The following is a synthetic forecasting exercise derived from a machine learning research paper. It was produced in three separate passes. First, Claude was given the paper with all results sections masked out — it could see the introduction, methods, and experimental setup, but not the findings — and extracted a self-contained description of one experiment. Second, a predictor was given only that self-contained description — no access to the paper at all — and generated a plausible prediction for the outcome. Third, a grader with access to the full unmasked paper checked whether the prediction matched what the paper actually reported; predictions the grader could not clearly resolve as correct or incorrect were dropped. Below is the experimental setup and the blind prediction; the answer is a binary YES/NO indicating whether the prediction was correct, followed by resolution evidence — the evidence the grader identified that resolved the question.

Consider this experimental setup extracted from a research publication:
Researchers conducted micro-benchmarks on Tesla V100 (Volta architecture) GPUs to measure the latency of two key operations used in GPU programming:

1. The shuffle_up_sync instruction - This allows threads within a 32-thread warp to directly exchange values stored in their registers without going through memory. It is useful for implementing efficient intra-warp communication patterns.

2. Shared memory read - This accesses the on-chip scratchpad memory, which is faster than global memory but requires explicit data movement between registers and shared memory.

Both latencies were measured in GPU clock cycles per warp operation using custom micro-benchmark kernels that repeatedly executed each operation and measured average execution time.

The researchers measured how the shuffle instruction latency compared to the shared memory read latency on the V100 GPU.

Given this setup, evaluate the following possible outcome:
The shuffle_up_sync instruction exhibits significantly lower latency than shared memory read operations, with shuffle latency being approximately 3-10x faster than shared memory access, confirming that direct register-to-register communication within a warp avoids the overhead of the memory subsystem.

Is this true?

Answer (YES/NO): NO